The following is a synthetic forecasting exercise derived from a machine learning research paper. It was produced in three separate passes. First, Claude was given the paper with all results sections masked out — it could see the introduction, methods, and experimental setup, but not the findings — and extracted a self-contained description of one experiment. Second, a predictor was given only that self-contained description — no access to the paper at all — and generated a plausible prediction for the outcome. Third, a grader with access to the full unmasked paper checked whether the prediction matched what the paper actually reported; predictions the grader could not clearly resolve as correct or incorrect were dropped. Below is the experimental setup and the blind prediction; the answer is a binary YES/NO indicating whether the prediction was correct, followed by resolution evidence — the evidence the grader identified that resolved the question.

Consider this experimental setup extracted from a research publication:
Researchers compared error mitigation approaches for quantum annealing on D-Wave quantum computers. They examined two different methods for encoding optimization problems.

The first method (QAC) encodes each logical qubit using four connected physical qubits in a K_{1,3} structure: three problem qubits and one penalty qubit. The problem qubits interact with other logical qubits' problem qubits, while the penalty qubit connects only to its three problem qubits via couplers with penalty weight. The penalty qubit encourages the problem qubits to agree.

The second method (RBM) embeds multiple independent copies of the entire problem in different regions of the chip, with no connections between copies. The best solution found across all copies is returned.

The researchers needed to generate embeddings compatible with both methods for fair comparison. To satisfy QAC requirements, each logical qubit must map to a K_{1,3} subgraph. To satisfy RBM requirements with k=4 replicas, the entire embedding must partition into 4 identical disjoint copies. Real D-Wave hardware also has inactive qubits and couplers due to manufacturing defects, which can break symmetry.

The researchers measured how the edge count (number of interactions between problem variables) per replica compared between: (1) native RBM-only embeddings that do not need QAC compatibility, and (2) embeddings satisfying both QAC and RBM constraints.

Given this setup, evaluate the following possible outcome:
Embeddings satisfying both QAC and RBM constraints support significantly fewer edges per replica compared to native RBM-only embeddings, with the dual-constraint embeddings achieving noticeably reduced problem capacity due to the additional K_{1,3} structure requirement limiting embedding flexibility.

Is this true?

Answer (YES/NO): YES